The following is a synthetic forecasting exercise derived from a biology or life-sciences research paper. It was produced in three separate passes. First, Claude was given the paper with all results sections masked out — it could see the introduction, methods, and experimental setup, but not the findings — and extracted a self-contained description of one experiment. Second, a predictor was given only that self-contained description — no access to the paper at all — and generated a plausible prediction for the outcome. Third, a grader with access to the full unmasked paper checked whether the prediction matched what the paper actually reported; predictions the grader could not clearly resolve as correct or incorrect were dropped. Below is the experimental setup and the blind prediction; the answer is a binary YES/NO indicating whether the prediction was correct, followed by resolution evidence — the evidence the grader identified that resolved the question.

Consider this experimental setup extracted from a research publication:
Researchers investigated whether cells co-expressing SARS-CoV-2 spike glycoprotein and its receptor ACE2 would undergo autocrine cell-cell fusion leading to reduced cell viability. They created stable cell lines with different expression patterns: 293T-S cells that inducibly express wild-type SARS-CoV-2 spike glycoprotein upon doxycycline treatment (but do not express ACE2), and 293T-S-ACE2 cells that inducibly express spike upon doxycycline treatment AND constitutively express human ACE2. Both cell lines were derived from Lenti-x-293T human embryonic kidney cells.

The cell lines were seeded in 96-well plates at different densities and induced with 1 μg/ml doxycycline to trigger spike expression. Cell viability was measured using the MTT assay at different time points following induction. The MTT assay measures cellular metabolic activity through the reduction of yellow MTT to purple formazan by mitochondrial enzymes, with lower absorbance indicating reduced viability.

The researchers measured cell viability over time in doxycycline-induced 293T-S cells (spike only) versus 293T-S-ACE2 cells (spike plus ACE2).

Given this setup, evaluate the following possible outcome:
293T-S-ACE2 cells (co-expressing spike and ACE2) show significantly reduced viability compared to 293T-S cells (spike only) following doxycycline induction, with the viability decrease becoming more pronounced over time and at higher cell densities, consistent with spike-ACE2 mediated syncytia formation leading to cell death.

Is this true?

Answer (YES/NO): YES